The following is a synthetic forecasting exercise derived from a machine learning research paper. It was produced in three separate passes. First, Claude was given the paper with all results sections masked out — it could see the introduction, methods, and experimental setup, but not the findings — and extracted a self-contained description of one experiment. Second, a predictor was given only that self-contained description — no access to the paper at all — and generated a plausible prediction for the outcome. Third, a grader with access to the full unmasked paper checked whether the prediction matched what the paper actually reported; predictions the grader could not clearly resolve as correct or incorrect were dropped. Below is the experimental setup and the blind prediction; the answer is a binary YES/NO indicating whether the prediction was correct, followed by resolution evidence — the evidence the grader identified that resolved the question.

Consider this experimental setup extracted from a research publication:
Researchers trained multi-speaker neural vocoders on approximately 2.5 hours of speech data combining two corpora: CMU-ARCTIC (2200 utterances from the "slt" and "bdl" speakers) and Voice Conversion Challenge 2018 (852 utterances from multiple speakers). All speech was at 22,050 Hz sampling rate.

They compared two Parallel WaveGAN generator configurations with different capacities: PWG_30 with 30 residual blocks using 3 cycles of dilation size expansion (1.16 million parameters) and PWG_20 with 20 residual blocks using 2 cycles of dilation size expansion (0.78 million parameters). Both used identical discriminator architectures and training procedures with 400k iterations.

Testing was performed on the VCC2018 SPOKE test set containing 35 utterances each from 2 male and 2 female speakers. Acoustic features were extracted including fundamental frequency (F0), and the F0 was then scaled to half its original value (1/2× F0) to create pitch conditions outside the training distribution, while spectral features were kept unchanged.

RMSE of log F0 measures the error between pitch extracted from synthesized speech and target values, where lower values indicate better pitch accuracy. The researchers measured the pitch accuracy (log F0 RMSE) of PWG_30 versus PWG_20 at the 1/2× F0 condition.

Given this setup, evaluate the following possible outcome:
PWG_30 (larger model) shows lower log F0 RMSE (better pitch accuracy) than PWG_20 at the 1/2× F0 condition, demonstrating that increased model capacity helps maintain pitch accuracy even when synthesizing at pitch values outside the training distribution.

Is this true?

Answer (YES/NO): YES